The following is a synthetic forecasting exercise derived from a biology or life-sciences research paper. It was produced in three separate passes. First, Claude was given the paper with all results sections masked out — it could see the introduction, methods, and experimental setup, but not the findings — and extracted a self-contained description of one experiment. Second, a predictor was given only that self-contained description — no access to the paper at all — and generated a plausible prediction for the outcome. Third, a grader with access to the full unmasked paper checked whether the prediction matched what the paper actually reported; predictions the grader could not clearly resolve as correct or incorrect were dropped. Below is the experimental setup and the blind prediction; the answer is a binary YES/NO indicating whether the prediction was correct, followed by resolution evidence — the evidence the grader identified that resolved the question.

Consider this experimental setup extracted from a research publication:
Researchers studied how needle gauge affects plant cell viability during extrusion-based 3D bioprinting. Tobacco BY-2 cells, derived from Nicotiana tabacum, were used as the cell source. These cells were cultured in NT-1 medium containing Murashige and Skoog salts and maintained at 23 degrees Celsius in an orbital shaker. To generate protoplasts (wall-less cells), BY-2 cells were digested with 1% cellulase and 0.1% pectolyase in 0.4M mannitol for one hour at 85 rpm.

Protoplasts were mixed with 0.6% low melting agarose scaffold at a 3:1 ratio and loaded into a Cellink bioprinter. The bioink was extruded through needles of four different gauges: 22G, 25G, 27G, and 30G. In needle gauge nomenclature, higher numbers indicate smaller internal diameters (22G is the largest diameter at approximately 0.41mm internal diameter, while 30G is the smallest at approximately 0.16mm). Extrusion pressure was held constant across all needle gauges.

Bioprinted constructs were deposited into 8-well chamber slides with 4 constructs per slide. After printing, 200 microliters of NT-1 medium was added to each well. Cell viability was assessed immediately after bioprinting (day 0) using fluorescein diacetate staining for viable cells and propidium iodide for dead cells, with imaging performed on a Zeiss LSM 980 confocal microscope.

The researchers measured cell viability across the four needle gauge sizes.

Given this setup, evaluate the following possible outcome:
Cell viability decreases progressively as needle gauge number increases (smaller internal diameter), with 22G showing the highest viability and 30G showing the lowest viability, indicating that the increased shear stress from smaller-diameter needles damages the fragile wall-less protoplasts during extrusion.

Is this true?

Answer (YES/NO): NO